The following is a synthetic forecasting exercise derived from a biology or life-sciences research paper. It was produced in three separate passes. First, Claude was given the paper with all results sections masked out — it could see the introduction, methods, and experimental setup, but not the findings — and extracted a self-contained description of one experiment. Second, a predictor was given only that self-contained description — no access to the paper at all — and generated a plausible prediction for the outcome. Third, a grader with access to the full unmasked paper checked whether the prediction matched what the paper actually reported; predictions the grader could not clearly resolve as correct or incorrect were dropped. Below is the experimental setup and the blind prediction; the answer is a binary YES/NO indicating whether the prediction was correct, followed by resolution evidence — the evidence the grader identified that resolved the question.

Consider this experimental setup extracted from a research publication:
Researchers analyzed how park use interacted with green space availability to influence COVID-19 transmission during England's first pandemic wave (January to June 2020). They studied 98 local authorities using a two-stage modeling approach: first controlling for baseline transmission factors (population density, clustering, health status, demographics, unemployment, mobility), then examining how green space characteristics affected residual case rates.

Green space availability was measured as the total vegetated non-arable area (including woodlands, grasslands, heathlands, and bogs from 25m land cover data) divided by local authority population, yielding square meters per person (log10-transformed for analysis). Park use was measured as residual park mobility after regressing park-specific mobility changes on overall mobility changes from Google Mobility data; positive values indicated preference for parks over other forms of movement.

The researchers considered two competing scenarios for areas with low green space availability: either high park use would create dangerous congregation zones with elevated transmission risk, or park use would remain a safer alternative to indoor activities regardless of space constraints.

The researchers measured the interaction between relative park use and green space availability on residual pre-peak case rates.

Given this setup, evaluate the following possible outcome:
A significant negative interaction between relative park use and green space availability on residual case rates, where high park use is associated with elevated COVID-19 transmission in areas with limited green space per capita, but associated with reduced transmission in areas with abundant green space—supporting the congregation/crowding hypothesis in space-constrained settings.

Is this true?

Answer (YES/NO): NO